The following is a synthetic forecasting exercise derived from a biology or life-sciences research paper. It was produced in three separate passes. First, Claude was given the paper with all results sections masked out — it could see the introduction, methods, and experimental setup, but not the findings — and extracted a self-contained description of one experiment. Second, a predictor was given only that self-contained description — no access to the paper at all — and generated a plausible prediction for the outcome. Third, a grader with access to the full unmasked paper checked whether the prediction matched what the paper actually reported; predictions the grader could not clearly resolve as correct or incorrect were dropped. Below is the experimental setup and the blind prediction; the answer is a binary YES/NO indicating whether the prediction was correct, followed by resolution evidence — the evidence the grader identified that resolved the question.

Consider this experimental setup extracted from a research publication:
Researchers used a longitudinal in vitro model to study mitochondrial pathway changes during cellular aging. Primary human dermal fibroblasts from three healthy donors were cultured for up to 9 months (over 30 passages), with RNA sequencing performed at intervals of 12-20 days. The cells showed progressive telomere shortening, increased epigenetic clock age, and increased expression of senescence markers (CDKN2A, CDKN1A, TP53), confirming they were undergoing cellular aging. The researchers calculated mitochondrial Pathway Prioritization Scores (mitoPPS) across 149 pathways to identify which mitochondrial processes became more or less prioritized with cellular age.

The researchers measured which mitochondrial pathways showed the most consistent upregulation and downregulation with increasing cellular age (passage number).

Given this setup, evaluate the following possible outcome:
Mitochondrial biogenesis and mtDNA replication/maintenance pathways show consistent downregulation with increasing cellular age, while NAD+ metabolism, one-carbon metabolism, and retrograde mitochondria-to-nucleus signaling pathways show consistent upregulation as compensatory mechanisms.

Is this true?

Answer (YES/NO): NO